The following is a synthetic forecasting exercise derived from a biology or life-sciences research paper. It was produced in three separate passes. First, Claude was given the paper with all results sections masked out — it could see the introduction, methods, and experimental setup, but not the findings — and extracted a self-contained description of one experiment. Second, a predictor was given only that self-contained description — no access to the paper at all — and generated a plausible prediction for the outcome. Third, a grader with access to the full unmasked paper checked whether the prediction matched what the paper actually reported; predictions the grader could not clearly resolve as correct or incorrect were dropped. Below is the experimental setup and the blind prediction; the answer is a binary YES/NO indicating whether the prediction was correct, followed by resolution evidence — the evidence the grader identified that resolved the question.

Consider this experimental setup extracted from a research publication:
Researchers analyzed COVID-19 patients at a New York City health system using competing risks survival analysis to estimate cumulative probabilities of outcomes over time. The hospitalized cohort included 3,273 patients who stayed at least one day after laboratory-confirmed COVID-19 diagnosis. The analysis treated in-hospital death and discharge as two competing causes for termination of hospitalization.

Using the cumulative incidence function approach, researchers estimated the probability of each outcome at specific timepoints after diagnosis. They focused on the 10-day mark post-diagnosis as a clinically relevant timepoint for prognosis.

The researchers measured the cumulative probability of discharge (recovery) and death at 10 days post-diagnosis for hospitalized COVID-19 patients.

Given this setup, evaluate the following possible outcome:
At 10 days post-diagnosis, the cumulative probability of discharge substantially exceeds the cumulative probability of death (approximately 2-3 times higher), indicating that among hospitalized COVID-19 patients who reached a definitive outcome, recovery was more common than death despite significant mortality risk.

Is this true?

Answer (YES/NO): YES